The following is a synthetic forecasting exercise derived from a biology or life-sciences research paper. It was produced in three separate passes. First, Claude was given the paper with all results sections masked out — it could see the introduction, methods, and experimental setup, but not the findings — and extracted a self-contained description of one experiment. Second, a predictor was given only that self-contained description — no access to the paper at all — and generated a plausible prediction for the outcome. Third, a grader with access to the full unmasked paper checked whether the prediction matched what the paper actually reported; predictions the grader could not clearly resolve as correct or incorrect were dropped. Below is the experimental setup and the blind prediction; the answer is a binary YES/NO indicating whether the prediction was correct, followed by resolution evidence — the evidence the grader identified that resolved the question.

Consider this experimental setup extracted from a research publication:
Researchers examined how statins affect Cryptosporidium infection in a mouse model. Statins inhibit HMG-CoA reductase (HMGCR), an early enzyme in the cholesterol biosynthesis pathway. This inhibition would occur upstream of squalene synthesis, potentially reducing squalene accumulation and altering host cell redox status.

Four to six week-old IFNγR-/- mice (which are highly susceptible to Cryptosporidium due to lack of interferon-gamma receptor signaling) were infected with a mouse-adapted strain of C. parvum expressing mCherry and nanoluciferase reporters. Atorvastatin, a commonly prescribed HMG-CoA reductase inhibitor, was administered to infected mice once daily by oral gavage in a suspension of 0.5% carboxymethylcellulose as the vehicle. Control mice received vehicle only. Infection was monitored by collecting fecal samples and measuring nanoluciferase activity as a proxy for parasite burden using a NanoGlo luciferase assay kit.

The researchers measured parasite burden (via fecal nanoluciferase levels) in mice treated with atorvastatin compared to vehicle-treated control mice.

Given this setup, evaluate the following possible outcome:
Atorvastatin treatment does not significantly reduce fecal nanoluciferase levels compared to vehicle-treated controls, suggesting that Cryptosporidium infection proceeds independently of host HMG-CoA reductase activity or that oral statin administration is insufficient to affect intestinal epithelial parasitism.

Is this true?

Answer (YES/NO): YES